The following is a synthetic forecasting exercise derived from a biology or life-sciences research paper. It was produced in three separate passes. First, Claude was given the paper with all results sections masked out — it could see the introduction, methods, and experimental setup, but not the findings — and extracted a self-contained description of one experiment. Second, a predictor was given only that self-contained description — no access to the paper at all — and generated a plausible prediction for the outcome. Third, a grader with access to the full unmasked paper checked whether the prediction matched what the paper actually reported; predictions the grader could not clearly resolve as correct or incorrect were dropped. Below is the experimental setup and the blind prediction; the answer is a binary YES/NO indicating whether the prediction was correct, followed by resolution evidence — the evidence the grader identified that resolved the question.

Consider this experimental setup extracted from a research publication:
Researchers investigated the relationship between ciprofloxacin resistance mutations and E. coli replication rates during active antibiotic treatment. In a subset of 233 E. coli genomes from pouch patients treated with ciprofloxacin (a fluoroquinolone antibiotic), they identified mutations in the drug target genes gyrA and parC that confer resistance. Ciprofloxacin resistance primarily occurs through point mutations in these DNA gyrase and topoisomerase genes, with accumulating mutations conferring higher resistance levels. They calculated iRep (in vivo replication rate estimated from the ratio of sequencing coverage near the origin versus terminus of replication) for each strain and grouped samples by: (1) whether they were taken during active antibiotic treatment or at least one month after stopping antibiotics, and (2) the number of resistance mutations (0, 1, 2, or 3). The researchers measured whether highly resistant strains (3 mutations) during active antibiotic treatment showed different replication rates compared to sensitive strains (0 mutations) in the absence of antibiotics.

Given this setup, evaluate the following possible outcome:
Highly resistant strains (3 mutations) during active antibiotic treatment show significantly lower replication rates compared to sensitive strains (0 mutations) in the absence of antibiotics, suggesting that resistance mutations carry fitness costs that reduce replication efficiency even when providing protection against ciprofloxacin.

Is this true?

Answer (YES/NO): NO